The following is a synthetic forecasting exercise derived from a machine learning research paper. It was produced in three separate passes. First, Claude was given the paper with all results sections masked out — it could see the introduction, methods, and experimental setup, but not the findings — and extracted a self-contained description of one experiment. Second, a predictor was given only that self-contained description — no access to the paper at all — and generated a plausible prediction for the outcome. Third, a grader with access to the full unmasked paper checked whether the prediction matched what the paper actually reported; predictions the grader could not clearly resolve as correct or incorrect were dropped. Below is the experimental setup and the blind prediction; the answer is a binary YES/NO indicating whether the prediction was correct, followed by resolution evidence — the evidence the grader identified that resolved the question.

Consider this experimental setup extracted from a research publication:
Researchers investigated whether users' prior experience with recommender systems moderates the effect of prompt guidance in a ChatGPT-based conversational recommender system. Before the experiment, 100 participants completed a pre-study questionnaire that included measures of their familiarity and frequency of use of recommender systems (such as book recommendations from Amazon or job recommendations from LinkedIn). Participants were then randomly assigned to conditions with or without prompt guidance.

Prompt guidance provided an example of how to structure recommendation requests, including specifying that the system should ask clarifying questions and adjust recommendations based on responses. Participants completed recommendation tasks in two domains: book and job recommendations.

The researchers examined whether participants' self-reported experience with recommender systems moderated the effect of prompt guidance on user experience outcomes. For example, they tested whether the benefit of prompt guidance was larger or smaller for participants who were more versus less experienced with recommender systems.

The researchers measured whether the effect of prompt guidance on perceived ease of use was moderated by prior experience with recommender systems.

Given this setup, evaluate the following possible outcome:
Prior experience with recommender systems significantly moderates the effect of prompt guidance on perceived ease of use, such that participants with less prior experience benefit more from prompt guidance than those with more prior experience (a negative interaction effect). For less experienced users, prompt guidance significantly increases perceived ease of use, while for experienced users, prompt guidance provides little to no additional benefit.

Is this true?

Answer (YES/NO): YES